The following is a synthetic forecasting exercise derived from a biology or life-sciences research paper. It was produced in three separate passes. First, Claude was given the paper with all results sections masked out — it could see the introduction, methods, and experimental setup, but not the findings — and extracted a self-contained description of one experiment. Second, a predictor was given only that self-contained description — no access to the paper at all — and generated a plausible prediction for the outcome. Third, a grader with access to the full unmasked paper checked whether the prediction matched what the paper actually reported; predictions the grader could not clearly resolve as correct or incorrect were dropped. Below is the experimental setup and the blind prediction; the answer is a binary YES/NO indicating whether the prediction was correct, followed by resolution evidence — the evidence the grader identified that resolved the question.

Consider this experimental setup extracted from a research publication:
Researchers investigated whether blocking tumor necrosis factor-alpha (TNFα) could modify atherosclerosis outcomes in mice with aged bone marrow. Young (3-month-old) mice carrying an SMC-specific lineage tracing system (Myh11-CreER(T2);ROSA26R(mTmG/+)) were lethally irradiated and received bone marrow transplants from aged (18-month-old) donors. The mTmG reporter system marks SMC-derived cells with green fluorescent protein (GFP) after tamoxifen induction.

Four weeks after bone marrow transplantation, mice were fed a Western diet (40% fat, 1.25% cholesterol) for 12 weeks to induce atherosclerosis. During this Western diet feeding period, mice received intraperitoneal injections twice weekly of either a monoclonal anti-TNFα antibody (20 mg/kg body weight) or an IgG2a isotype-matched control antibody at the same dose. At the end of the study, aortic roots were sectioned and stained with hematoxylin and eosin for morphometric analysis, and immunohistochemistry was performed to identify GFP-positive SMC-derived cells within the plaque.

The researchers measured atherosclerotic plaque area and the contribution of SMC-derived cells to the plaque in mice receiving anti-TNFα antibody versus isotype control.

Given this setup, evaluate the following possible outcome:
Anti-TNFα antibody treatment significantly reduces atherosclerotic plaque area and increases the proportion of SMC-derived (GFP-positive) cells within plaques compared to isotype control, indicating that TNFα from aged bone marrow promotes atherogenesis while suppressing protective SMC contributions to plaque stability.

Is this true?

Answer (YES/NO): NO